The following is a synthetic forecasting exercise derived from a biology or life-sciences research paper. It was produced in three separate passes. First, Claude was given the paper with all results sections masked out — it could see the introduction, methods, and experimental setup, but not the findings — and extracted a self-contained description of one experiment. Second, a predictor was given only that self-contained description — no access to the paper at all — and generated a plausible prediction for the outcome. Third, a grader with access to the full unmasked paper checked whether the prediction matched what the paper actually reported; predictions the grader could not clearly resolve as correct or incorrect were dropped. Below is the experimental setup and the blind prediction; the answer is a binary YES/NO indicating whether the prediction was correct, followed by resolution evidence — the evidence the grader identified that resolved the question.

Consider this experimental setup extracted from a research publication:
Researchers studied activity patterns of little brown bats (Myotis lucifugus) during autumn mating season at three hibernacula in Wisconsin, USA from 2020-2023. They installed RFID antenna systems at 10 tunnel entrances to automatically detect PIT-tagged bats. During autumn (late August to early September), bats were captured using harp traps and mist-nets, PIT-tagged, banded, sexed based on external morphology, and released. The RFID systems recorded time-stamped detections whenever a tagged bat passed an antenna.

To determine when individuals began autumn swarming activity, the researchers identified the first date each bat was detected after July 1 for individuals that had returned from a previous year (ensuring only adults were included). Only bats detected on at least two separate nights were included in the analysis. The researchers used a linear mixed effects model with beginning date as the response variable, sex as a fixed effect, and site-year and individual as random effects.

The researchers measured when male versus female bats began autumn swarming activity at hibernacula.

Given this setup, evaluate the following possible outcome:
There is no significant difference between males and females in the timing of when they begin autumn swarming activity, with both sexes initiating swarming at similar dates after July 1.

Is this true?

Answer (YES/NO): NO